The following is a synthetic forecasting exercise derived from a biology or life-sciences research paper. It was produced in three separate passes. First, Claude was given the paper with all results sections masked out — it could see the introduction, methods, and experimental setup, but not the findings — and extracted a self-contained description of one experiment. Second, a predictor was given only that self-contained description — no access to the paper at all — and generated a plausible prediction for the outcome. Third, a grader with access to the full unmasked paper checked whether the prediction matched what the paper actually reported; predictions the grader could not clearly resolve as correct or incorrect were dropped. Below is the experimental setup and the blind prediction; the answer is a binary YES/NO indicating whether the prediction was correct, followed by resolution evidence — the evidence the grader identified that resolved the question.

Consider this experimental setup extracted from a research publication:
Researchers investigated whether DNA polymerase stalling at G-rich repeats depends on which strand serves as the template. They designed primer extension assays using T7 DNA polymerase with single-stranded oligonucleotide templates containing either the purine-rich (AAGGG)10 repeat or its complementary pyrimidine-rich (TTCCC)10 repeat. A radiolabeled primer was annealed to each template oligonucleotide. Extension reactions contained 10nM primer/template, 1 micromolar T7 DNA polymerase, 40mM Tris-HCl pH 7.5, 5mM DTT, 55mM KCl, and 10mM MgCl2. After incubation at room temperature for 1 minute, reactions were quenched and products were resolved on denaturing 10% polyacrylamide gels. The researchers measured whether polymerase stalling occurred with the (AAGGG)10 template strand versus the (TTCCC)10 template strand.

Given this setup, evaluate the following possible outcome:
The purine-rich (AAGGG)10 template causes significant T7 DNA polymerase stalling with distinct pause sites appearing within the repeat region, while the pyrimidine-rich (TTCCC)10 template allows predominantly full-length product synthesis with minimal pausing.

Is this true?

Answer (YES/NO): YES